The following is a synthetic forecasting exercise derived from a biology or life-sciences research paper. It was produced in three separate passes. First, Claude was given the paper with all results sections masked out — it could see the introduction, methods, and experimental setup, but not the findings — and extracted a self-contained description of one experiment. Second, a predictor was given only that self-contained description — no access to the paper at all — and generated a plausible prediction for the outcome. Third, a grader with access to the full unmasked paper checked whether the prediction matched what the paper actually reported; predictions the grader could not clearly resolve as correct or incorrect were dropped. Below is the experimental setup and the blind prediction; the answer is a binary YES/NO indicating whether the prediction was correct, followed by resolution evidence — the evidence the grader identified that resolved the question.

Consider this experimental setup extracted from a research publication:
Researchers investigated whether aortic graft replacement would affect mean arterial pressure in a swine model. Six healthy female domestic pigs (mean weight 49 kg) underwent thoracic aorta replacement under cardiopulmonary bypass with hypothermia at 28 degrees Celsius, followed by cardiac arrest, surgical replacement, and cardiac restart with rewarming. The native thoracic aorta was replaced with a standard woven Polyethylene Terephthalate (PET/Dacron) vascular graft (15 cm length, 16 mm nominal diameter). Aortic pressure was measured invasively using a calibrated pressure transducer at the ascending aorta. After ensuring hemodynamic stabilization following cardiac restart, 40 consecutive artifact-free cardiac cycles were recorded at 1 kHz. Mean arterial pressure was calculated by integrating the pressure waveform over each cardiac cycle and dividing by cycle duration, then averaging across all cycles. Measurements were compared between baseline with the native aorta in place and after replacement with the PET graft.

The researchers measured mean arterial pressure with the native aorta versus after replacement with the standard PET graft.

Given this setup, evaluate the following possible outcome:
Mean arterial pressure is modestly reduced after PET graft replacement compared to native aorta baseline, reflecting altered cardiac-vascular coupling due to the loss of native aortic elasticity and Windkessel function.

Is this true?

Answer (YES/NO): NO